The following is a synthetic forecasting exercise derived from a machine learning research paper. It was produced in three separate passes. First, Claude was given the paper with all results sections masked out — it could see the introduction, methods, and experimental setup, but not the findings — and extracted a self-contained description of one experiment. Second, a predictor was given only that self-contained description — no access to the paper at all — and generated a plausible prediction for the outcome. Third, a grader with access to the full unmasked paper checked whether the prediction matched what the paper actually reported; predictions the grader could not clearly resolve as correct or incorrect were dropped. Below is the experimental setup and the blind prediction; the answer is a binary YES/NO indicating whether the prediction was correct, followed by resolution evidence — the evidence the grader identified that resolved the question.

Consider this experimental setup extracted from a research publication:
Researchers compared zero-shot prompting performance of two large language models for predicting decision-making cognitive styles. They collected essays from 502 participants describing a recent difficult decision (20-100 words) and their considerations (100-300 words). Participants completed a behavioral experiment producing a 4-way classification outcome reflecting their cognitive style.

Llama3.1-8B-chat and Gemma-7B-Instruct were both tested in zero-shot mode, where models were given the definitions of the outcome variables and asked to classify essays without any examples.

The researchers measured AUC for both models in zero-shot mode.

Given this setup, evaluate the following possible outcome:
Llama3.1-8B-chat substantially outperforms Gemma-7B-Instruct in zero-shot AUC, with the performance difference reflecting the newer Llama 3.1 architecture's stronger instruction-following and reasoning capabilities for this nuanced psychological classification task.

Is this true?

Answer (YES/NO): NO